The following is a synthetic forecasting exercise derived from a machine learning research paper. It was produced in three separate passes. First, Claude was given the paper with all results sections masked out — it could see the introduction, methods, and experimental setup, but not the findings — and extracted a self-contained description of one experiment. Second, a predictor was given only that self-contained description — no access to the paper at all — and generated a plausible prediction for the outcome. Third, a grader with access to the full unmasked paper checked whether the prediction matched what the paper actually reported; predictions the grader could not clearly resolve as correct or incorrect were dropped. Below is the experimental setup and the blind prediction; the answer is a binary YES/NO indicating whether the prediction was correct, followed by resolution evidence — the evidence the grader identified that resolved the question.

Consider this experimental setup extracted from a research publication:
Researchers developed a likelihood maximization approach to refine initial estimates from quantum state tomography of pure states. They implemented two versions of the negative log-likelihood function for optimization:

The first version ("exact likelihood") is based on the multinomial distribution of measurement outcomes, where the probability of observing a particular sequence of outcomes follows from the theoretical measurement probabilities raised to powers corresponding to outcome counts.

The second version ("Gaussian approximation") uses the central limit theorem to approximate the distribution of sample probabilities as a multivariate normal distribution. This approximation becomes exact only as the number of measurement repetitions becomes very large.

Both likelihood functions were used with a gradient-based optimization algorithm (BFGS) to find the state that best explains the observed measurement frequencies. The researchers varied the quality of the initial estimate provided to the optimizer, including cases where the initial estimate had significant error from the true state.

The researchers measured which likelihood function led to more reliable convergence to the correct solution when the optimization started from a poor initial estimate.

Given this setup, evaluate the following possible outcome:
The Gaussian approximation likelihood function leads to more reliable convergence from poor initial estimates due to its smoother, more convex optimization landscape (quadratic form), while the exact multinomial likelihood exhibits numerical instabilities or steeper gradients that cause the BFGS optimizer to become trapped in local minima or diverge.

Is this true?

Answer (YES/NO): YES